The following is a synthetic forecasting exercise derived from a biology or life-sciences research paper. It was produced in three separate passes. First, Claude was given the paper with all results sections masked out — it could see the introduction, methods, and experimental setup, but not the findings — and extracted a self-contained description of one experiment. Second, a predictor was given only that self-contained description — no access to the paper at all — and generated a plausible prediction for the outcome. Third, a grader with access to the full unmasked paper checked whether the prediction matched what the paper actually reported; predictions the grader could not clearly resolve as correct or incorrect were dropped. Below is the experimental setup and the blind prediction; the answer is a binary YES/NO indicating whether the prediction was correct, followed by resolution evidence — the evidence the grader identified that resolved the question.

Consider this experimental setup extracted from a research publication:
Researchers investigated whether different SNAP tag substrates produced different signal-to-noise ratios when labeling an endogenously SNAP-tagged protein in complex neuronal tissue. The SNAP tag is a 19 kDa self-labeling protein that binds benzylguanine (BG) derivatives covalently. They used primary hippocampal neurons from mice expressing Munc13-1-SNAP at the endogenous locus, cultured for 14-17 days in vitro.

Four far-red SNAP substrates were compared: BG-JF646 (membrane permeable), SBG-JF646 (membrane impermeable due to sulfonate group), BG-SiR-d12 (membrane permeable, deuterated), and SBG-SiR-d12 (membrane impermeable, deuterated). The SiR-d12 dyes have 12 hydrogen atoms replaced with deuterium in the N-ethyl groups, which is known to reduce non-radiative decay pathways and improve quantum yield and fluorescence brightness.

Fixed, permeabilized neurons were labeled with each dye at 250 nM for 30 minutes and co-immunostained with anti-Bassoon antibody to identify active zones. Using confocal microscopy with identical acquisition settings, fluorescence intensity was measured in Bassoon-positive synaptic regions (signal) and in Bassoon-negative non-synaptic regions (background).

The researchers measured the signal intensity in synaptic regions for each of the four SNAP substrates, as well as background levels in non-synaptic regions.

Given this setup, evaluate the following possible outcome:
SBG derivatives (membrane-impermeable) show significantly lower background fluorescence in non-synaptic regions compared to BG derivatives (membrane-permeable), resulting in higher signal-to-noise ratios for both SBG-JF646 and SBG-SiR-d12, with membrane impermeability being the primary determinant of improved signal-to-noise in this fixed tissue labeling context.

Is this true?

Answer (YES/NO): NO